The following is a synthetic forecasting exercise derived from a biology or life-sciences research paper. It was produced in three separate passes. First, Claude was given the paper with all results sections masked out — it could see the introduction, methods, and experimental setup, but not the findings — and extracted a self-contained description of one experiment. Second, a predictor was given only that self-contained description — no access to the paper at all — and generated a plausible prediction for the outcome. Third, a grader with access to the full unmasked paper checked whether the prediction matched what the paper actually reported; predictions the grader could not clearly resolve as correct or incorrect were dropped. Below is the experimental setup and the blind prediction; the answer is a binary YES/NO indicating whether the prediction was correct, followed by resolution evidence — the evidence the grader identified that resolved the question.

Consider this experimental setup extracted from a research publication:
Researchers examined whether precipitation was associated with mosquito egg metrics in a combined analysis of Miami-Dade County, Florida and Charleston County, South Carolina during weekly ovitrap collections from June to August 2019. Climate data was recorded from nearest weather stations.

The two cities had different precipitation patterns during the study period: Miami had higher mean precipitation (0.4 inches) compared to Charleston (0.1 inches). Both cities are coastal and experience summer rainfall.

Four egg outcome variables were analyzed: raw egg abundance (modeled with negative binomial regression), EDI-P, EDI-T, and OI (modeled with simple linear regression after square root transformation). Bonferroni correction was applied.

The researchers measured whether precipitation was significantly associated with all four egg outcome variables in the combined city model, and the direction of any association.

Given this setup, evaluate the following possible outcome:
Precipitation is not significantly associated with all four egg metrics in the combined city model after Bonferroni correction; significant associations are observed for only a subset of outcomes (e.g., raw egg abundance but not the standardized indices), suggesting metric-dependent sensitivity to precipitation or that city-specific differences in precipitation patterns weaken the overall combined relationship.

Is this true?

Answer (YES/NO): NO